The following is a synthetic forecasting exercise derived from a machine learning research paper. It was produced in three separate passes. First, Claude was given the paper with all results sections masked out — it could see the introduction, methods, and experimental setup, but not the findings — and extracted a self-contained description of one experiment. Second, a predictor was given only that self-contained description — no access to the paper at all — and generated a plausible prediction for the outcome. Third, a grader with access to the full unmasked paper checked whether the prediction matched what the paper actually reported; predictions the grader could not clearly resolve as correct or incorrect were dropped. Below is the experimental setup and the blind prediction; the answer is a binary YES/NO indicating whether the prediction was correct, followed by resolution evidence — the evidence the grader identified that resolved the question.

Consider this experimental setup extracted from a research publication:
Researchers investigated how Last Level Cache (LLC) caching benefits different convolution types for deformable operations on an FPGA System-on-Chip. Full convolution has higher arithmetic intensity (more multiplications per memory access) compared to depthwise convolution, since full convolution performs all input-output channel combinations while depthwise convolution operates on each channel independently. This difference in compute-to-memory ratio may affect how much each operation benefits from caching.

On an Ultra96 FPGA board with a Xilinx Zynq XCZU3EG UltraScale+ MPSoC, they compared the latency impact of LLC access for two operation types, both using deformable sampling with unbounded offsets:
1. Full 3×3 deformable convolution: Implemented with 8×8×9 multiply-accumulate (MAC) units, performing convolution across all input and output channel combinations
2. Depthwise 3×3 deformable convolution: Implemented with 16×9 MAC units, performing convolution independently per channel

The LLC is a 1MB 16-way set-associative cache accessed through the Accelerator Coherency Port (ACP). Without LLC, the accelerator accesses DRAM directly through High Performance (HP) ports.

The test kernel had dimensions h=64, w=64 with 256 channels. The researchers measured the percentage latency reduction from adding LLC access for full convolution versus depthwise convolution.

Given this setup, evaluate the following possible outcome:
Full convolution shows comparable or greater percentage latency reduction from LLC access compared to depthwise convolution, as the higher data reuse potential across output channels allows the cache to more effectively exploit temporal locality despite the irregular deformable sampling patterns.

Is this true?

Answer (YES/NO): YES